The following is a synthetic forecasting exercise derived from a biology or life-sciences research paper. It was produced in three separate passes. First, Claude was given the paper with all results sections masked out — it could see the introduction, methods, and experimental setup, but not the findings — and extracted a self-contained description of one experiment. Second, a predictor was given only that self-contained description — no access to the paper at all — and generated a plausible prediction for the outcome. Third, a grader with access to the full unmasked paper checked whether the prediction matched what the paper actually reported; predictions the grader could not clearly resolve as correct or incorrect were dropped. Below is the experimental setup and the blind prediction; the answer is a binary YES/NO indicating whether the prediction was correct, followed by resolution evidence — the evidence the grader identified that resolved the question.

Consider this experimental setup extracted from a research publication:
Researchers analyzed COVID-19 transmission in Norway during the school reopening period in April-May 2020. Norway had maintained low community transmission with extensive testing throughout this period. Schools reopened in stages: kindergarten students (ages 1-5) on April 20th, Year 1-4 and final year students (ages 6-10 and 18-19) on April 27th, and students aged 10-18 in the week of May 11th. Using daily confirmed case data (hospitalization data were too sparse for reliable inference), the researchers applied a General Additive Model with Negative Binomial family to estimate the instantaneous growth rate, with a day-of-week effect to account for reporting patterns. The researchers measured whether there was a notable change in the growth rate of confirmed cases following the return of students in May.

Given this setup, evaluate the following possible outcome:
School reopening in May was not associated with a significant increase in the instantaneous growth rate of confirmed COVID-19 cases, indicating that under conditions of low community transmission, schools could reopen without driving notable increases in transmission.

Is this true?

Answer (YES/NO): YES